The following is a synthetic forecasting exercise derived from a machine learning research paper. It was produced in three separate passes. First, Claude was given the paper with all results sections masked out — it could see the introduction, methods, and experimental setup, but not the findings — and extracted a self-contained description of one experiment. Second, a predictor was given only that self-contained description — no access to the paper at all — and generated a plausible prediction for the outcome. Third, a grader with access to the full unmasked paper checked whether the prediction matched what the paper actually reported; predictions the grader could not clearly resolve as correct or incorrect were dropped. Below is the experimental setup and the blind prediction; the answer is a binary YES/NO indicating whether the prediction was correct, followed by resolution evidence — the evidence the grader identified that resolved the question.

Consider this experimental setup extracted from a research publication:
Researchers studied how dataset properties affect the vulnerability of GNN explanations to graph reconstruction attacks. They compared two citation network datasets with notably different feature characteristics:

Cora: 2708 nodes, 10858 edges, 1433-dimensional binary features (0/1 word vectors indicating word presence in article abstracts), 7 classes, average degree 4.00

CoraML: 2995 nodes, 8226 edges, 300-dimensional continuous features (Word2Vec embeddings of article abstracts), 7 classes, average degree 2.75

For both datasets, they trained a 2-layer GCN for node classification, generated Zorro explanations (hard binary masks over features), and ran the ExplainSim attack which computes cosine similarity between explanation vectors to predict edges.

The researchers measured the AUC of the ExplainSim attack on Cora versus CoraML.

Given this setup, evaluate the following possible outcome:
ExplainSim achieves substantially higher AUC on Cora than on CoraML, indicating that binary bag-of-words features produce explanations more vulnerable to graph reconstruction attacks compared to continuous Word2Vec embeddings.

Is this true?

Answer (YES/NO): YES